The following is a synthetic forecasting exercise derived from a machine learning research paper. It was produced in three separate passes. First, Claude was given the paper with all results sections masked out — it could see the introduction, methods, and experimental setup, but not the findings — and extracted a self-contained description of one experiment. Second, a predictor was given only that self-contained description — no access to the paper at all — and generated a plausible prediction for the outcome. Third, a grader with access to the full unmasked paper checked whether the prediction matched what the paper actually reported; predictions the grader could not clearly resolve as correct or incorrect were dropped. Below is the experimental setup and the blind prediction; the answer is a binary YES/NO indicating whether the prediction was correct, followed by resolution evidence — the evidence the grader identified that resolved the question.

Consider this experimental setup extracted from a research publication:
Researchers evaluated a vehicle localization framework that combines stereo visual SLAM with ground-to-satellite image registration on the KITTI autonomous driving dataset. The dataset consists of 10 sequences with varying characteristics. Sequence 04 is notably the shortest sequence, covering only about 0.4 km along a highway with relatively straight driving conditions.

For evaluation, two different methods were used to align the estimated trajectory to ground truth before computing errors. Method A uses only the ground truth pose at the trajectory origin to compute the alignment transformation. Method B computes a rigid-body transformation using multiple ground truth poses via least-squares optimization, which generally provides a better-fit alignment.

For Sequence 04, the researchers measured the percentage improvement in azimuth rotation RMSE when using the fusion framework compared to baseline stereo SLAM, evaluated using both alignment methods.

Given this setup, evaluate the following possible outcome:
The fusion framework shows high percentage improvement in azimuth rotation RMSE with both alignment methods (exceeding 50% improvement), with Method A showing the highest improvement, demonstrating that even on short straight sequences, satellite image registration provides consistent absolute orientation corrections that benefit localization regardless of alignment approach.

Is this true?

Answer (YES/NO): NO